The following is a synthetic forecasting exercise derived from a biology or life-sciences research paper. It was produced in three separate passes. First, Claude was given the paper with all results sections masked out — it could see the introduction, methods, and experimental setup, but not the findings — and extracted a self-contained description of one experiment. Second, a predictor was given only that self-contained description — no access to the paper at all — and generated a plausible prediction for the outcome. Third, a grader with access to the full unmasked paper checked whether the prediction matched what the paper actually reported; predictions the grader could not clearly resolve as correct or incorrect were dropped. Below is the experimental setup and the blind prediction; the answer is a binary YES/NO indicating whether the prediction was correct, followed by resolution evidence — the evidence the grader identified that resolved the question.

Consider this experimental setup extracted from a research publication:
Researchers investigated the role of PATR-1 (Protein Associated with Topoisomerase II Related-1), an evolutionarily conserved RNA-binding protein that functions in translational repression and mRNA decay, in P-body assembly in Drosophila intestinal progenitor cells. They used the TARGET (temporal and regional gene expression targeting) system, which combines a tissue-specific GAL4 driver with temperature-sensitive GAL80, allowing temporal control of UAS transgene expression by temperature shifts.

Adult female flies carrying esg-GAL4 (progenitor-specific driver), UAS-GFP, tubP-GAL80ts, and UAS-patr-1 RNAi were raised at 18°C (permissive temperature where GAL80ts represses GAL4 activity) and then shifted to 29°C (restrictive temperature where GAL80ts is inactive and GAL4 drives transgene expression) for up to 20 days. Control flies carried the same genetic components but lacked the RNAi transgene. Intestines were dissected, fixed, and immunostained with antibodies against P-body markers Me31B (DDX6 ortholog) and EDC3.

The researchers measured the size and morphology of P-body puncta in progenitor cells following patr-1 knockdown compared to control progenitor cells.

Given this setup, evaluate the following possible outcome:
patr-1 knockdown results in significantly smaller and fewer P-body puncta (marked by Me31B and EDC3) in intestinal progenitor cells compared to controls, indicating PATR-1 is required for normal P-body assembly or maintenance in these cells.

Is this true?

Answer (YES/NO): YES